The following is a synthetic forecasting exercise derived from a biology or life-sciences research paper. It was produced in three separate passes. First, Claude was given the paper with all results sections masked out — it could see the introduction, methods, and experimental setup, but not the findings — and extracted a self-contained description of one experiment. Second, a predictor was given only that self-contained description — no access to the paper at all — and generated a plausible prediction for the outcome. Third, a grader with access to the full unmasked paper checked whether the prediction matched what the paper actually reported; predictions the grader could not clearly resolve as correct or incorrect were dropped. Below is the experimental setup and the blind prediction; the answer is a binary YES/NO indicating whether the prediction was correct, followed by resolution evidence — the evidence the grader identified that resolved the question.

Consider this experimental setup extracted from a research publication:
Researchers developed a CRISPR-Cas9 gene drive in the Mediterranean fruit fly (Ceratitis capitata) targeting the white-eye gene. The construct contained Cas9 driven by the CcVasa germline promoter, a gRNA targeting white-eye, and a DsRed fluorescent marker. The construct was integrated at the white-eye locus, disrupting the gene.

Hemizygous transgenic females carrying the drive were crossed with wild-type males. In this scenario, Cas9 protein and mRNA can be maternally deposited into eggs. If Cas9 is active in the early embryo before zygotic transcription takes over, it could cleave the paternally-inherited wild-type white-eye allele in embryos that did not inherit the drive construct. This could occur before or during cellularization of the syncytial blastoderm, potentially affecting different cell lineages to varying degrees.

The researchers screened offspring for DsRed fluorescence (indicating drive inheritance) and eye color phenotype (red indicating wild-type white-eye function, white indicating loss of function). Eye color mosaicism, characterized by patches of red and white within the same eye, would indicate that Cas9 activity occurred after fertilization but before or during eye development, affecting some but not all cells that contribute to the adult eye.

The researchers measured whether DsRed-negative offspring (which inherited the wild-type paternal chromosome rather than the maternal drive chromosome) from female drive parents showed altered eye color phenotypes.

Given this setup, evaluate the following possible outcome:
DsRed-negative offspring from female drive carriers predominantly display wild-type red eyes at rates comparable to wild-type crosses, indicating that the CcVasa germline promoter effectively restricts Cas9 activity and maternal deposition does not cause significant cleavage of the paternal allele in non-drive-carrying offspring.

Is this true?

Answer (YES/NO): NO